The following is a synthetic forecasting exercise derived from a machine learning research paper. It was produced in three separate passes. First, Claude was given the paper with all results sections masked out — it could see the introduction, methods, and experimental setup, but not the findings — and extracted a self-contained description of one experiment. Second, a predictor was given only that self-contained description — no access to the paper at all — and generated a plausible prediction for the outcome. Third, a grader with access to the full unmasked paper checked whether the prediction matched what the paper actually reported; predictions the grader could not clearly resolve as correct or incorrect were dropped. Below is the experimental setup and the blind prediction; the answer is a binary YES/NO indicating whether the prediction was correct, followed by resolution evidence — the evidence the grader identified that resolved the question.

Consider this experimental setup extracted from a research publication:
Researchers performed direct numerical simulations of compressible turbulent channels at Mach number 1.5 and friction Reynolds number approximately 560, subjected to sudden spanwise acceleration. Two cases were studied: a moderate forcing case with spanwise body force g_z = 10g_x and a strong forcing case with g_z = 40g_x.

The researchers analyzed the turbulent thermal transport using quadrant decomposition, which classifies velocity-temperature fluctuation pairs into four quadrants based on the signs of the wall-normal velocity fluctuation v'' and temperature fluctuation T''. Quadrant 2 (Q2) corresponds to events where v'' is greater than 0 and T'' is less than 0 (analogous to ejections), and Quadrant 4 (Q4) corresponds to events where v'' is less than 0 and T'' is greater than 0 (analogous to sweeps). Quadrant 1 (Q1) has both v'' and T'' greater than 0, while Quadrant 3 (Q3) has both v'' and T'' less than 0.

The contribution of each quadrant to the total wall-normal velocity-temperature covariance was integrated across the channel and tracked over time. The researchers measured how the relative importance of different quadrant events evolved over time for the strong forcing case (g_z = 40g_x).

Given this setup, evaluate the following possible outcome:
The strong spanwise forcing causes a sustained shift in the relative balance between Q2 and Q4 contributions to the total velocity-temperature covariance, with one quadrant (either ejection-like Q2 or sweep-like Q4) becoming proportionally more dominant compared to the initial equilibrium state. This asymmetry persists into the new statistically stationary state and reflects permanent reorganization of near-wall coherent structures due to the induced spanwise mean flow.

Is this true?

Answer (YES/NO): NO